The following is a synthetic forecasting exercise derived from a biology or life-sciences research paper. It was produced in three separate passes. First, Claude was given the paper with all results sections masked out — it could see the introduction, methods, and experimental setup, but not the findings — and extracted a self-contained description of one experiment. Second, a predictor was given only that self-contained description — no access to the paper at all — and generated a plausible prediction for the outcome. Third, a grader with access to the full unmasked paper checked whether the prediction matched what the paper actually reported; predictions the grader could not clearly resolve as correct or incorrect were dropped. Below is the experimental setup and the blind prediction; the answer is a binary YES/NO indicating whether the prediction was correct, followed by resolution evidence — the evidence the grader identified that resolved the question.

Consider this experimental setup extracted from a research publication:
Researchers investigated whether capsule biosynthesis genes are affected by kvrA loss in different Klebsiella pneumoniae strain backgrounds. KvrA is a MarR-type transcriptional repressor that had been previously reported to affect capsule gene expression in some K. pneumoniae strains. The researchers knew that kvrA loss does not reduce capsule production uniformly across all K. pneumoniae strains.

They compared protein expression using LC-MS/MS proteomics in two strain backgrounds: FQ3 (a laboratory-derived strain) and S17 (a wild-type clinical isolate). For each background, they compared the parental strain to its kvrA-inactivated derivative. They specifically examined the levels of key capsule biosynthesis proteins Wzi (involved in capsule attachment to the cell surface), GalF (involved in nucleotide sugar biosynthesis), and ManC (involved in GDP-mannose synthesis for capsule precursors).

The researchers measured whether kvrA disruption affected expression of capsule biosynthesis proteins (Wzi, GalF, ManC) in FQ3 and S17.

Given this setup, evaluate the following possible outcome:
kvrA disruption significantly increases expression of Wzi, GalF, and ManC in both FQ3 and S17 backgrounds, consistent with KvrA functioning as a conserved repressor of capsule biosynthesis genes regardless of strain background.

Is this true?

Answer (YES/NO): NO